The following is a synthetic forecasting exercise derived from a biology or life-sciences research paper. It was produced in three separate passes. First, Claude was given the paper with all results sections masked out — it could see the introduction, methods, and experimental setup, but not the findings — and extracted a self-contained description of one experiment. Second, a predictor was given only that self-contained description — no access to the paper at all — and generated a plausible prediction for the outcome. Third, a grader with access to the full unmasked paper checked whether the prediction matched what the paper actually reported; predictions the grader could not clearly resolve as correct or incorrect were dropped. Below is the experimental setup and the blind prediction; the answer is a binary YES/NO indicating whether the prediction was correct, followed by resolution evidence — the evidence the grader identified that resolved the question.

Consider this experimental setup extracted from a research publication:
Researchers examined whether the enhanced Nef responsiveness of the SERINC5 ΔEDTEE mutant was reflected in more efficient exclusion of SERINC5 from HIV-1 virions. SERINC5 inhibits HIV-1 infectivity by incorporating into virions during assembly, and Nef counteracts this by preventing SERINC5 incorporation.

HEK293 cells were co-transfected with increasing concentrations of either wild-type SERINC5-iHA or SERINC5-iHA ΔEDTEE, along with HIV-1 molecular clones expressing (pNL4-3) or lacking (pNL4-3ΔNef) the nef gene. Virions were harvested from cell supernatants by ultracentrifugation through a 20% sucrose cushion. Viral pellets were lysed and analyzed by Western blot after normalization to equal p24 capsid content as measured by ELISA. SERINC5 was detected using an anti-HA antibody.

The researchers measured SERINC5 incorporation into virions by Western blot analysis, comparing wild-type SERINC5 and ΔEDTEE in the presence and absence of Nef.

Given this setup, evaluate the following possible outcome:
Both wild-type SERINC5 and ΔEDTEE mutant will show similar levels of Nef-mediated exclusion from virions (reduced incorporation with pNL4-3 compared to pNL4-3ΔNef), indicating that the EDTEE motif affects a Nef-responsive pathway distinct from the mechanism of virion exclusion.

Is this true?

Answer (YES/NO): NO